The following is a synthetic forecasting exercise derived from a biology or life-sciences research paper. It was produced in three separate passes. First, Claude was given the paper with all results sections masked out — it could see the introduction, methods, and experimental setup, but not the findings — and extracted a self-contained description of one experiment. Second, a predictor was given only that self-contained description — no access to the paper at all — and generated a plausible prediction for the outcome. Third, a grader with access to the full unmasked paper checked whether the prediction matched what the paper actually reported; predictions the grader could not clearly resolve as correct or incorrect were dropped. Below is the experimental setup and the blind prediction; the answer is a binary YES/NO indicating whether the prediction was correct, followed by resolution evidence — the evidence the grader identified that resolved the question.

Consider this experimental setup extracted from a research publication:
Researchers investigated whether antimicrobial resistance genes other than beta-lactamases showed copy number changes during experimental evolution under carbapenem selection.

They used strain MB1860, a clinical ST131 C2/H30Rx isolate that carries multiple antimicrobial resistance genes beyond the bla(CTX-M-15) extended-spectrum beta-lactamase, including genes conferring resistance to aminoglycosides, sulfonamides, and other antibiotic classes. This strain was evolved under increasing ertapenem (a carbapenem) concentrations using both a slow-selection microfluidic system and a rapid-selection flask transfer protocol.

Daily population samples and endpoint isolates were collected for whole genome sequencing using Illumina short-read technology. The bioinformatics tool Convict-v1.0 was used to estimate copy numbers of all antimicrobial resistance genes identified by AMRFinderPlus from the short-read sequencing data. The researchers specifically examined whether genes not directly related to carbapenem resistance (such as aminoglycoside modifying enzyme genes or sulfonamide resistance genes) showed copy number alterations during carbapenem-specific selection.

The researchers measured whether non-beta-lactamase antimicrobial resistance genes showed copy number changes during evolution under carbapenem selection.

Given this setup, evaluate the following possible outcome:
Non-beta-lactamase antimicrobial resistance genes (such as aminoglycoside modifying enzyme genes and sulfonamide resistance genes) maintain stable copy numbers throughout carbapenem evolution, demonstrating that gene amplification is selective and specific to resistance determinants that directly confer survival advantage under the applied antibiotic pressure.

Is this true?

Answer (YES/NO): YES